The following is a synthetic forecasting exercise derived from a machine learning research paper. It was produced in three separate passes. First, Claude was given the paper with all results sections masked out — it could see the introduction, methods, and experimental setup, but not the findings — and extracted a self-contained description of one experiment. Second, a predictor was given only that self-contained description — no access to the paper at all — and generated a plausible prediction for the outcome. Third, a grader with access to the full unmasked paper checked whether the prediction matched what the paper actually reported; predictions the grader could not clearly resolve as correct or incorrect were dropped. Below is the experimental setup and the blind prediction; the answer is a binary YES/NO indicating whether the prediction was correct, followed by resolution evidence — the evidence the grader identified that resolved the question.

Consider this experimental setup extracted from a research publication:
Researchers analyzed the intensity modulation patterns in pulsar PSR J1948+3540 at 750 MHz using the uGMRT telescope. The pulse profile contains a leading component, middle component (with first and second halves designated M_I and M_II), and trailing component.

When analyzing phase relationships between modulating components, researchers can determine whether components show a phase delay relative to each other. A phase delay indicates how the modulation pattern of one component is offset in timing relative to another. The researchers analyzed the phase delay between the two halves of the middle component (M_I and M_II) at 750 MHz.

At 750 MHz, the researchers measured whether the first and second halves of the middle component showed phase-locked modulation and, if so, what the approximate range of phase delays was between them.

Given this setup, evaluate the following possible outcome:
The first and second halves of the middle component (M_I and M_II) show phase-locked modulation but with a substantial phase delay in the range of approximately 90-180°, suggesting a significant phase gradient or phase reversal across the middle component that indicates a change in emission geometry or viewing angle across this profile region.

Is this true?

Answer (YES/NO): NO